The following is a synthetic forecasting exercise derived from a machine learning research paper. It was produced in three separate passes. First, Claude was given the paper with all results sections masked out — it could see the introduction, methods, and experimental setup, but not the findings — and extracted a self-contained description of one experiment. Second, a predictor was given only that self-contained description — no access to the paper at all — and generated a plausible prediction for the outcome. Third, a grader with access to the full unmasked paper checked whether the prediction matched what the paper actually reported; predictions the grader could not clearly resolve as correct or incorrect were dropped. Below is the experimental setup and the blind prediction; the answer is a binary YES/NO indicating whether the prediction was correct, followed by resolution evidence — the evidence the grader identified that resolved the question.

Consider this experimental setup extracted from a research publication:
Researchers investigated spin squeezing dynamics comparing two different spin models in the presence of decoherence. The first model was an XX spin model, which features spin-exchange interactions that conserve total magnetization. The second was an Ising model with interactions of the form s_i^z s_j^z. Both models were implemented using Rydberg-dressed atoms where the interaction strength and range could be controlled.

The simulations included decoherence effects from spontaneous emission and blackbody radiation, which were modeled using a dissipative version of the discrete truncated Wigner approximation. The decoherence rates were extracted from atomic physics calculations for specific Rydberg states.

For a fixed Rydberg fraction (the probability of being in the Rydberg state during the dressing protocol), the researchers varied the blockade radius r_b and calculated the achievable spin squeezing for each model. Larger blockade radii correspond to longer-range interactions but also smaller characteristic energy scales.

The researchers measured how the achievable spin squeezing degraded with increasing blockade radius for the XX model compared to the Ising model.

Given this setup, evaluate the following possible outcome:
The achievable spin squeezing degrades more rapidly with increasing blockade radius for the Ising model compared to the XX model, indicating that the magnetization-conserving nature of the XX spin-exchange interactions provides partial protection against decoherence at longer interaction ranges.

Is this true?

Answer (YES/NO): NO